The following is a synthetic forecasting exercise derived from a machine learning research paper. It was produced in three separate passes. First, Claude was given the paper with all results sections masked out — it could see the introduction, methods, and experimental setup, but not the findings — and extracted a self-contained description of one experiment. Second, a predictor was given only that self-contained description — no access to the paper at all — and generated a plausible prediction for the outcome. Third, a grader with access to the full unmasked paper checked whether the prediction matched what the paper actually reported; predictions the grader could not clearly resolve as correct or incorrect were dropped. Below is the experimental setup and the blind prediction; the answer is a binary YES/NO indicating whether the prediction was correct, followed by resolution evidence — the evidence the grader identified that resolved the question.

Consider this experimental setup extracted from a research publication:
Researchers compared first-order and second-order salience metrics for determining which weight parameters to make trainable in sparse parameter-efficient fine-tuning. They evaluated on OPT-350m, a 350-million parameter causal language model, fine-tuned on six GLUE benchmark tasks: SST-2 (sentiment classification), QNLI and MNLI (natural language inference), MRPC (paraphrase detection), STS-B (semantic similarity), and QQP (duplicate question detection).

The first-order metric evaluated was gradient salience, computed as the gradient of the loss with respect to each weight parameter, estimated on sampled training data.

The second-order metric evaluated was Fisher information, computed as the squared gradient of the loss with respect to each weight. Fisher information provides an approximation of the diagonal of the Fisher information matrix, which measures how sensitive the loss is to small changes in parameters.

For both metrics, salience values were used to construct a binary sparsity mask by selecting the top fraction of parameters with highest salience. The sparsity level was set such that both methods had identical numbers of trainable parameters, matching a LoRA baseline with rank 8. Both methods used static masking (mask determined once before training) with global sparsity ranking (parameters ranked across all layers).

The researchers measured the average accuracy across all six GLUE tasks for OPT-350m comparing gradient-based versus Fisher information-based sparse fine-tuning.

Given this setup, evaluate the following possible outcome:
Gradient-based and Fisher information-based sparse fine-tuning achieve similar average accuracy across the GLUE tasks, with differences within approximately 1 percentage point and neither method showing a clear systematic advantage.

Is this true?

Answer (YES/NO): NO